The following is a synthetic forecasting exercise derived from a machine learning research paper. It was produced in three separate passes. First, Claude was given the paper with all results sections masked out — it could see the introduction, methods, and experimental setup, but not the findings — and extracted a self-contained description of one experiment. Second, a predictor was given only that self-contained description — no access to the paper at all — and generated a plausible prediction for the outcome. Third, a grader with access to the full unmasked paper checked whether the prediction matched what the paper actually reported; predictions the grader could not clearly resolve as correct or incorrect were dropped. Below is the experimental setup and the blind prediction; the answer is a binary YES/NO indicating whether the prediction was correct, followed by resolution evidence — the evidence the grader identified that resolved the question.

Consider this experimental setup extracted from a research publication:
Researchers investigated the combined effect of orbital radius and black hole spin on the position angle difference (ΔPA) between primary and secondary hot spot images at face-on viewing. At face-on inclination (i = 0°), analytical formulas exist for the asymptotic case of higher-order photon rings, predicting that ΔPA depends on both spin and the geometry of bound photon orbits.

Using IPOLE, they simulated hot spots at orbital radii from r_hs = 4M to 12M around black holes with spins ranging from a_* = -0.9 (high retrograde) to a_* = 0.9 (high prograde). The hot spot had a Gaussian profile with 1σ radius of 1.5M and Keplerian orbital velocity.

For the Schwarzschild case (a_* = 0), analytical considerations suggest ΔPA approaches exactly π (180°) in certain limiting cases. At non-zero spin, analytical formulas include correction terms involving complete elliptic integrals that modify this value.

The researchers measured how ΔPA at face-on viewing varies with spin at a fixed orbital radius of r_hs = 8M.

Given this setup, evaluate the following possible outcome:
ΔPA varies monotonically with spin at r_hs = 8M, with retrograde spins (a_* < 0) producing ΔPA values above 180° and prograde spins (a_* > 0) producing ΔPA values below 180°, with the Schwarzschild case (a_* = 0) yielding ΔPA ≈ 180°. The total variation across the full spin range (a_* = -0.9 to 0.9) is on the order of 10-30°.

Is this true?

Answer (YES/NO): NO